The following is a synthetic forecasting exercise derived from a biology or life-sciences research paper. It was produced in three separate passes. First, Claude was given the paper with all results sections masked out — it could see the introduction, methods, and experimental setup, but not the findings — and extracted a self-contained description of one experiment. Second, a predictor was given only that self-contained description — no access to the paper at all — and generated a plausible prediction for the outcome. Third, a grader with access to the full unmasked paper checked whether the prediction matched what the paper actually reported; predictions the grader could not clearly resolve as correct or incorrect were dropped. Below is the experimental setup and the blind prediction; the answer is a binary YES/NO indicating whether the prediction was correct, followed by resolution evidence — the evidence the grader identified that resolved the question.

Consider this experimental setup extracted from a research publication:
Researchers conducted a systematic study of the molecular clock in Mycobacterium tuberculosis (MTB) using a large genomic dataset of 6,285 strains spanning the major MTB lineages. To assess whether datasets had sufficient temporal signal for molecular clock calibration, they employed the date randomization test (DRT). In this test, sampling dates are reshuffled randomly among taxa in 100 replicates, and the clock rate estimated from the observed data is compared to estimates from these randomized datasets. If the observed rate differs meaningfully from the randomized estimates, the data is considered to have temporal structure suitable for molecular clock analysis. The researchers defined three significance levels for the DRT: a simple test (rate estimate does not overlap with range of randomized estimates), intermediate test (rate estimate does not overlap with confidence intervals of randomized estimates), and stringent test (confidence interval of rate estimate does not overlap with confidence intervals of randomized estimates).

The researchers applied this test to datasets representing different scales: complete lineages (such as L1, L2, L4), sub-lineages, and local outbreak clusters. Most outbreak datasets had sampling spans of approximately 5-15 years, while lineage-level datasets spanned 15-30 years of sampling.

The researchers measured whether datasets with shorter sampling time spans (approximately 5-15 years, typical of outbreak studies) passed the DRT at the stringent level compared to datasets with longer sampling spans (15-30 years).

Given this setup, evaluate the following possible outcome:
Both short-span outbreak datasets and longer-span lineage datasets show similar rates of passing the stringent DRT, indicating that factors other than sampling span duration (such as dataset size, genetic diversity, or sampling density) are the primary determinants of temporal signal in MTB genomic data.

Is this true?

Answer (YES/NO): NO